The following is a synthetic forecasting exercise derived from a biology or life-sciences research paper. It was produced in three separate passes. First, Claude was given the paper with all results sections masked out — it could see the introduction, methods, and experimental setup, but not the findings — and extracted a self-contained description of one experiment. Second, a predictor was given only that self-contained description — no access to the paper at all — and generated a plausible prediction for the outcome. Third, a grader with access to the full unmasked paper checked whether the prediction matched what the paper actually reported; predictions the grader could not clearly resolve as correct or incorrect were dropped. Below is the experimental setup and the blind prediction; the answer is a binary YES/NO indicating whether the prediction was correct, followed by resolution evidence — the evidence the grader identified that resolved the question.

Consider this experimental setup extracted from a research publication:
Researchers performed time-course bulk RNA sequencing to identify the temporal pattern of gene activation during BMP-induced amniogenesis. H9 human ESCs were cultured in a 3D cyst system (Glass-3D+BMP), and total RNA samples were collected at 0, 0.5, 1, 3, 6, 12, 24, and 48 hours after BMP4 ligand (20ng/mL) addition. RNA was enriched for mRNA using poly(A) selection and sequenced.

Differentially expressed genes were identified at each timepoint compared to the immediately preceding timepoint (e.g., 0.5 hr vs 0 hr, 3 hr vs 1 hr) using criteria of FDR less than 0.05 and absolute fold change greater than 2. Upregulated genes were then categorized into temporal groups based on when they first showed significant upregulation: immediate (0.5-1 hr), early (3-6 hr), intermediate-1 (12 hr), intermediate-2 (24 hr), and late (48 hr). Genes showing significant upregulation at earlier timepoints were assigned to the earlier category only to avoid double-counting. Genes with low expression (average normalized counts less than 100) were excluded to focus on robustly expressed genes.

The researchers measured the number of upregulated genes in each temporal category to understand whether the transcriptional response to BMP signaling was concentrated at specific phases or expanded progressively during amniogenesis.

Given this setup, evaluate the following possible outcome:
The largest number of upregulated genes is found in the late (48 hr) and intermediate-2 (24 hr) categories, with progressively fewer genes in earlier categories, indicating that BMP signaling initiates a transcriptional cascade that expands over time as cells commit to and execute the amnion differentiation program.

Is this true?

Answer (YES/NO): YES